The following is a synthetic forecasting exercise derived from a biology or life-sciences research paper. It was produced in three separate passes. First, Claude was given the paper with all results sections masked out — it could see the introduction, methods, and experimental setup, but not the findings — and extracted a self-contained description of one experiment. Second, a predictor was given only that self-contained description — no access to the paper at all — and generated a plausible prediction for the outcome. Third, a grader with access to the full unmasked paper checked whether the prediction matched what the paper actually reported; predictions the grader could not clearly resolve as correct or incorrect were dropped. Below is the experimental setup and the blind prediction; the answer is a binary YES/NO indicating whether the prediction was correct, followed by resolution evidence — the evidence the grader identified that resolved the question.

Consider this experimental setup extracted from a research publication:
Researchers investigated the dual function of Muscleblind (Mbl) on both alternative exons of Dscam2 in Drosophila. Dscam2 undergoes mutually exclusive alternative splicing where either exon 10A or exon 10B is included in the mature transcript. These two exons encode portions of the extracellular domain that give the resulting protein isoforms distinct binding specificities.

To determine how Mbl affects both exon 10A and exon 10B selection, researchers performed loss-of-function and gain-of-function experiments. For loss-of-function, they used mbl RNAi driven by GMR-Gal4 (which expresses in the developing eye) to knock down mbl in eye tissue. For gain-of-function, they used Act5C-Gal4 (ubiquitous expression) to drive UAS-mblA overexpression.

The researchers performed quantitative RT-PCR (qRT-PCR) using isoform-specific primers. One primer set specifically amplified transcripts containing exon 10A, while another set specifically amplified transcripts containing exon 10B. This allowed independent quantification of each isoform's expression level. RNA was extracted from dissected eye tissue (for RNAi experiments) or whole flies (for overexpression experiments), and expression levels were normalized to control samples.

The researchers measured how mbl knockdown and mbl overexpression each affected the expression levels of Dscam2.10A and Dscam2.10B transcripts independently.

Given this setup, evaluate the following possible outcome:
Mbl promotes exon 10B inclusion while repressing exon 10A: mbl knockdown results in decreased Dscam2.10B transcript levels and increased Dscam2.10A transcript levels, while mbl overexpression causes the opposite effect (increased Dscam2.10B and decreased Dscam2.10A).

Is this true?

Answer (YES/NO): YES